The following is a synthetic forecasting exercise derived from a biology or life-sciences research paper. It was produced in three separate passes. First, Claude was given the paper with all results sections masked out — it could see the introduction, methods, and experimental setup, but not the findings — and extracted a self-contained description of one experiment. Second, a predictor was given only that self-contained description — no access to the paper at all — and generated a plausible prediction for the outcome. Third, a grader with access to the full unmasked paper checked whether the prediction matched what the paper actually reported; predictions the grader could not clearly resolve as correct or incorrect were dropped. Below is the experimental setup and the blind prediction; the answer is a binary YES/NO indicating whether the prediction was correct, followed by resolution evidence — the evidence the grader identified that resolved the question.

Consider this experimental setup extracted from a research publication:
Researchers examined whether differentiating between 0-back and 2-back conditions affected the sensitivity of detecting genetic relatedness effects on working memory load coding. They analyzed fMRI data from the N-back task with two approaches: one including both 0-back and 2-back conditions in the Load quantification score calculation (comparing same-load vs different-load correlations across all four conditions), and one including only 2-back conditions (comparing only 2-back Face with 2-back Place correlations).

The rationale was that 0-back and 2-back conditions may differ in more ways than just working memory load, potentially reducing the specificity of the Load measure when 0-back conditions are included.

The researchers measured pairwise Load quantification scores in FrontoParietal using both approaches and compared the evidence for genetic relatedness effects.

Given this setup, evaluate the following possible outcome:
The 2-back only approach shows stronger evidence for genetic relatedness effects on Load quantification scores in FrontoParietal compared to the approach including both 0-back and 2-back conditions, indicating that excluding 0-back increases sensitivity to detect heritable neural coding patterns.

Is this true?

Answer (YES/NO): YES